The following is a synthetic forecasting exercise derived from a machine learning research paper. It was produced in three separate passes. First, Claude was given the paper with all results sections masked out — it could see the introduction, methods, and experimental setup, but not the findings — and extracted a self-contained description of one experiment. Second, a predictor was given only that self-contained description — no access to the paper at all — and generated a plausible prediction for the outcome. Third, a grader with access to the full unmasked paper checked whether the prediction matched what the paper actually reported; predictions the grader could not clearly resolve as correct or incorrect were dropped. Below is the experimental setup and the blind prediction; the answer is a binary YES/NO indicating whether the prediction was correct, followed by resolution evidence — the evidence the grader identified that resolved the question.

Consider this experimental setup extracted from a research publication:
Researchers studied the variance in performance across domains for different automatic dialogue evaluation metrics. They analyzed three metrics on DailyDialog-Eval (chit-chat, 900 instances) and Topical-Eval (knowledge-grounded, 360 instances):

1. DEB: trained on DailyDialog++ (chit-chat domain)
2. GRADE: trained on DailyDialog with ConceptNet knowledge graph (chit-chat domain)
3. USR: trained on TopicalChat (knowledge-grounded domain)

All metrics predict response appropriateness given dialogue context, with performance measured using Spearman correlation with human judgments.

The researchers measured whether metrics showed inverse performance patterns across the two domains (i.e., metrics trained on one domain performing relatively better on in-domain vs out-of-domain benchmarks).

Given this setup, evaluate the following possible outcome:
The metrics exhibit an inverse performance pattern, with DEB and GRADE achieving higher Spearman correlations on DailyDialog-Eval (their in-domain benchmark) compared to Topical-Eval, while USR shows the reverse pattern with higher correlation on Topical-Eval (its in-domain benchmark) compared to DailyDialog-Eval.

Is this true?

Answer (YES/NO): YES